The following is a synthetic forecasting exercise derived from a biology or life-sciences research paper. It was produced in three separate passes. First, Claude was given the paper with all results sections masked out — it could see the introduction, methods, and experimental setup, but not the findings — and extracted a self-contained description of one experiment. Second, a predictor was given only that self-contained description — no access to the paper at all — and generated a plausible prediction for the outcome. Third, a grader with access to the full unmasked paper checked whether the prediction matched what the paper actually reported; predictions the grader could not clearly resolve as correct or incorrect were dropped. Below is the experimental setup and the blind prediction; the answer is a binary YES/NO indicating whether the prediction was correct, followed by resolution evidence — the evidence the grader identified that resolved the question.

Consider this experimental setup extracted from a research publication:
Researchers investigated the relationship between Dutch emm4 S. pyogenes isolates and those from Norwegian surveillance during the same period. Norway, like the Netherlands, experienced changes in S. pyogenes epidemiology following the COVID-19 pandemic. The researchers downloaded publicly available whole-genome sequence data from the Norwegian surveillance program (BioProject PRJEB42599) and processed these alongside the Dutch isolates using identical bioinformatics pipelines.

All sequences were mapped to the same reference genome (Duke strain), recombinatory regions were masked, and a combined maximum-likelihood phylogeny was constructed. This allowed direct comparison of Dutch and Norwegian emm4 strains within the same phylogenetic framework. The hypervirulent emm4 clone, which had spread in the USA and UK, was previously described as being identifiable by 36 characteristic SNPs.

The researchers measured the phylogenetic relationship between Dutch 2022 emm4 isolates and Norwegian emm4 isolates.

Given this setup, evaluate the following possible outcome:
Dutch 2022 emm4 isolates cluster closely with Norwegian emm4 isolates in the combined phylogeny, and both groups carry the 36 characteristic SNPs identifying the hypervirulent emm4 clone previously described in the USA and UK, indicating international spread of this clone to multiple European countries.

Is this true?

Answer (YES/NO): NO